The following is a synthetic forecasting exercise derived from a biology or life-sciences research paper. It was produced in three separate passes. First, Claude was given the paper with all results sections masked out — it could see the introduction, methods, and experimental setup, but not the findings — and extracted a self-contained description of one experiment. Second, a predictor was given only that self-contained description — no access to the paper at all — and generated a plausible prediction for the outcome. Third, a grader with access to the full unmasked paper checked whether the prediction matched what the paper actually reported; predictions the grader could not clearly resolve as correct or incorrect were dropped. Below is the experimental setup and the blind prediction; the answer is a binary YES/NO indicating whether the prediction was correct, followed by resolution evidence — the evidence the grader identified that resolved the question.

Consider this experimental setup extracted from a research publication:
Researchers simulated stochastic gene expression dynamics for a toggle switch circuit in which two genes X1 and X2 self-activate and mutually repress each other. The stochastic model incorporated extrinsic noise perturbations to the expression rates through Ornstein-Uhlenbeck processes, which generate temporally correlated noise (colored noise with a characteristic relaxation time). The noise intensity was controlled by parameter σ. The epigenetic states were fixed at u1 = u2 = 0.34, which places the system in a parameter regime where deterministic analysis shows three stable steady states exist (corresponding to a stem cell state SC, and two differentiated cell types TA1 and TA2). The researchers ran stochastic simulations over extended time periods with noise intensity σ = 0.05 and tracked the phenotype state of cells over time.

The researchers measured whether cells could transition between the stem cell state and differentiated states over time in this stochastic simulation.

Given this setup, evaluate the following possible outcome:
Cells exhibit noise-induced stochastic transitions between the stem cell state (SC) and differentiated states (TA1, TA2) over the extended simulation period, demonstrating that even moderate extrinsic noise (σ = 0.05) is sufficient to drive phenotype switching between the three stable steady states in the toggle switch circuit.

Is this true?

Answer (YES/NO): NO